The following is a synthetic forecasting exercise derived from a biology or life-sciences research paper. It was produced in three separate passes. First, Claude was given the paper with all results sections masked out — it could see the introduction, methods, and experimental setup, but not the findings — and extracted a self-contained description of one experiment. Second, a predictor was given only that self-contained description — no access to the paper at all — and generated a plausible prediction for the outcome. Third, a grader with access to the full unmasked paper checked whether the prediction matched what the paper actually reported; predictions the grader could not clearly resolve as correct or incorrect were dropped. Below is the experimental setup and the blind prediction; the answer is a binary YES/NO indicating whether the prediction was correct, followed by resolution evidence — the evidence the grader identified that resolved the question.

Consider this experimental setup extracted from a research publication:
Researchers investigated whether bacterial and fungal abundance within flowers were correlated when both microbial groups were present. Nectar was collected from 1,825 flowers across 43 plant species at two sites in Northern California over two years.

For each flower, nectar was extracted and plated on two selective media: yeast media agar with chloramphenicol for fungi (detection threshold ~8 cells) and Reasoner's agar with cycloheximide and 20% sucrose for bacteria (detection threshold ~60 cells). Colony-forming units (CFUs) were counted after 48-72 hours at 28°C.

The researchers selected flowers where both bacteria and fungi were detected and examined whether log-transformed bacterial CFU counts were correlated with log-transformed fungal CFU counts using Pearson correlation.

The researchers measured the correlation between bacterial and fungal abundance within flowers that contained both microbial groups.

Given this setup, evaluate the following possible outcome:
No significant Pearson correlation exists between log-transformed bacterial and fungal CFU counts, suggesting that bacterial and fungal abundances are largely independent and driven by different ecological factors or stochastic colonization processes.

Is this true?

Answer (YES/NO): NO